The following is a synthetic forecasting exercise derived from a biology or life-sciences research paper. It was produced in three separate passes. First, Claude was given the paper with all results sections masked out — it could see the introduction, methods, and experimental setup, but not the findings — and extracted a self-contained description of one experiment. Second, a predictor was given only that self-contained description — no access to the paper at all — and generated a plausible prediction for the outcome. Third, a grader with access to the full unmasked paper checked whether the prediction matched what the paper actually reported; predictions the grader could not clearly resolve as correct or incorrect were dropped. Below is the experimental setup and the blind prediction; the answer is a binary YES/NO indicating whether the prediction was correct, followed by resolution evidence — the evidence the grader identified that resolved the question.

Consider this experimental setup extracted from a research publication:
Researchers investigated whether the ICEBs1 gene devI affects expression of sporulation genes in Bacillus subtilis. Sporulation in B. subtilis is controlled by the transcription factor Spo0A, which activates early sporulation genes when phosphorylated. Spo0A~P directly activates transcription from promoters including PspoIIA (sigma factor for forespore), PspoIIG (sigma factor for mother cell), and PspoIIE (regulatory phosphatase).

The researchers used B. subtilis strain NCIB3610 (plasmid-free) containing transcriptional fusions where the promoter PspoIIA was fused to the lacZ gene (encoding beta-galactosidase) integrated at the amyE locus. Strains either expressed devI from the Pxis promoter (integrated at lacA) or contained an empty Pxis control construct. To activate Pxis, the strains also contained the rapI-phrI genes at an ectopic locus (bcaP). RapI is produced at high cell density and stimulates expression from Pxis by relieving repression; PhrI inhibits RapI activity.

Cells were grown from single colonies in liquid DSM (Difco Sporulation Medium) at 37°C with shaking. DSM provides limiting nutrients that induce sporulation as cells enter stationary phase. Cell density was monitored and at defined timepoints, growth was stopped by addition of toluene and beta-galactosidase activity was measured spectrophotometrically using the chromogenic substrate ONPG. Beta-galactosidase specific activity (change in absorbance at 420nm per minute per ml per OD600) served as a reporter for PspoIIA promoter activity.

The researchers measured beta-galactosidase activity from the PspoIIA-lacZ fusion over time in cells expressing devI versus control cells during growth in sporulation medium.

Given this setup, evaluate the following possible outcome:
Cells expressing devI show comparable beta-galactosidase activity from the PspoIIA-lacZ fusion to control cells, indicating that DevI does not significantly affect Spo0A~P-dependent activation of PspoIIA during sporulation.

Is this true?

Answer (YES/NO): NO